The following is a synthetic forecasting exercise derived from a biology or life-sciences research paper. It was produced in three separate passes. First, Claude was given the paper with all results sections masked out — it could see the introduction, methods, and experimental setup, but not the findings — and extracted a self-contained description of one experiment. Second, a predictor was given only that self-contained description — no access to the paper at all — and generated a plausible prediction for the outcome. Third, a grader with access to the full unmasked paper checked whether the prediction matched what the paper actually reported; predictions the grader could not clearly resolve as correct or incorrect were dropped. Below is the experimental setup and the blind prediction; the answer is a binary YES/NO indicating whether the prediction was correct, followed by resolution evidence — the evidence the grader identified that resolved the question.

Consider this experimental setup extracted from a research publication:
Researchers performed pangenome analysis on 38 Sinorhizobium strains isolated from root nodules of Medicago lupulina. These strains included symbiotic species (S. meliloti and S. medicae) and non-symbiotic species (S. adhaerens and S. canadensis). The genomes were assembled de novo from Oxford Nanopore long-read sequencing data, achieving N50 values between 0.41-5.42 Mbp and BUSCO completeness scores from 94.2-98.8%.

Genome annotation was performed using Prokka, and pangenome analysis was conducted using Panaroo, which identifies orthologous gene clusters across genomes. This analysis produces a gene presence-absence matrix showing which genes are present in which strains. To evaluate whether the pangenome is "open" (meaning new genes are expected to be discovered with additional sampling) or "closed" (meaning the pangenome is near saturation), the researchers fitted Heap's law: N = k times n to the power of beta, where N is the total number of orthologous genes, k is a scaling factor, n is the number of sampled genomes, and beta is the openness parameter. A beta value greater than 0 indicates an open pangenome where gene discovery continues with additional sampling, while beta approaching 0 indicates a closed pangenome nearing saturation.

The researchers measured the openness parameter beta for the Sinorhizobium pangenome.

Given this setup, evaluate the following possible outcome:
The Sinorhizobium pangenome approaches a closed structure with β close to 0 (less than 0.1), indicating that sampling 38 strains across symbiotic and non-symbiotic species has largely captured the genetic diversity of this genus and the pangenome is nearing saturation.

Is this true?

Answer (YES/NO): NO